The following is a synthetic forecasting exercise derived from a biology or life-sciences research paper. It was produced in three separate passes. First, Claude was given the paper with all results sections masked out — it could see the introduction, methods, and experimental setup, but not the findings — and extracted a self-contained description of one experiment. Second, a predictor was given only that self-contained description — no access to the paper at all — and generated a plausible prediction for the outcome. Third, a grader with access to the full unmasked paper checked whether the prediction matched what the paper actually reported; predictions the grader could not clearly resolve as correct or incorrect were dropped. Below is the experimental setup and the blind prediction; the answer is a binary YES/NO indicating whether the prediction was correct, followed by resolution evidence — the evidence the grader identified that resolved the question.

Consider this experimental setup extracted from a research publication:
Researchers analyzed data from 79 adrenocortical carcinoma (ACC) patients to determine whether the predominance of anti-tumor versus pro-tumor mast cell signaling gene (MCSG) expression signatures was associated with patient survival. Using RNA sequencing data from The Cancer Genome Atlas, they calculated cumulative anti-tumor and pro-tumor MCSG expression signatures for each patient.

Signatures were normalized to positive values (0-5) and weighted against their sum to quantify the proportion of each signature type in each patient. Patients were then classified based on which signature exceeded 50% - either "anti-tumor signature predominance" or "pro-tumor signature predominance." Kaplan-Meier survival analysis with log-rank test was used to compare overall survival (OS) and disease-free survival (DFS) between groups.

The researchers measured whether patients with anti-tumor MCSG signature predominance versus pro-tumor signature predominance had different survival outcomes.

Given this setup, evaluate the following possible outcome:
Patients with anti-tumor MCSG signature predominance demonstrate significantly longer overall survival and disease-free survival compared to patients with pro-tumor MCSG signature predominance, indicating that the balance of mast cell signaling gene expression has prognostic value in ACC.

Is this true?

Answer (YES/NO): YES